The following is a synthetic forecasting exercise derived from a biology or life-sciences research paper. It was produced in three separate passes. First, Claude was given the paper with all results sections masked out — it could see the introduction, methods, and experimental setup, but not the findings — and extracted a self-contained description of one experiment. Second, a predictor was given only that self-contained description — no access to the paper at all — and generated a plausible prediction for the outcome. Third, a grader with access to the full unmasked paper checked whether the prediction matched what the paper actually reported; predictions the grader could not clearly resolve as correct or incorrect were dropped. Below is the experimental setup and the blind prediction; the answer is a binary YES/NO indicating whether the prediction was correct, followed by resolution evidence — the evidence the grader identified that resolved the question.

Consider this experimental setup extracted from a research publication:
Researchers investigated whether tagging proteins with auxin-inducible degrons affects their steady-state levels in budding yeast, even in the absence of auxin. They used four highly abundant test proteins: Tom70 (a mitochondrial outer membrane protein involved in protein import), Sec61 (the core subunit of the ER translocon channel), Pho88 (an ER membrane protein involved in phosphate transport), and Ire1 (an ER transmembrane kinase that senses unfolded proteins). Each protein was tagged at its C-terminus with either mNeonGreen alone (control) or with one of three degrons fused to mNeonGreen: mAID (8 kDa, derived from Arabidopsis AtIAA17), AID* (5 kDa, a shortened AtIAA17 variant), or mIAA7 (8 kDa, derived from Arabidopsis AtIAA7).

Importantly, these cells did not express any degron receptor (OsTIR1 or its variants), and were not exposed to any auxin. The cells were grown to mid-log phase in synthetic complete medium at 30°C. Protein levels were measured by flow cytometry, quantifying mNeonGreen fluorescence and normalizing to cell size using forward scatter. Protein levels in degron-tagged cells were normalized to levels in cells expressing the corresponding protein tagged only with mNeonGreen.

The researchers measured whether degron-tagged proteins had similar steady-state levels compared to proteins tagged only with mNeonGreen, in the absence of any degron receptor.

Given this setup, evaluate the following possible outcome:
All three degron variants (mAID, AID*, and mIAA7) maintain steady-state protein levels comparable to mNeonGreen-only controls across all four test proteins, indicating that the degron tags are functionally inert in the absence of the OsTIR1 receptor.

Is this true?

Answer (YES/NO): NO